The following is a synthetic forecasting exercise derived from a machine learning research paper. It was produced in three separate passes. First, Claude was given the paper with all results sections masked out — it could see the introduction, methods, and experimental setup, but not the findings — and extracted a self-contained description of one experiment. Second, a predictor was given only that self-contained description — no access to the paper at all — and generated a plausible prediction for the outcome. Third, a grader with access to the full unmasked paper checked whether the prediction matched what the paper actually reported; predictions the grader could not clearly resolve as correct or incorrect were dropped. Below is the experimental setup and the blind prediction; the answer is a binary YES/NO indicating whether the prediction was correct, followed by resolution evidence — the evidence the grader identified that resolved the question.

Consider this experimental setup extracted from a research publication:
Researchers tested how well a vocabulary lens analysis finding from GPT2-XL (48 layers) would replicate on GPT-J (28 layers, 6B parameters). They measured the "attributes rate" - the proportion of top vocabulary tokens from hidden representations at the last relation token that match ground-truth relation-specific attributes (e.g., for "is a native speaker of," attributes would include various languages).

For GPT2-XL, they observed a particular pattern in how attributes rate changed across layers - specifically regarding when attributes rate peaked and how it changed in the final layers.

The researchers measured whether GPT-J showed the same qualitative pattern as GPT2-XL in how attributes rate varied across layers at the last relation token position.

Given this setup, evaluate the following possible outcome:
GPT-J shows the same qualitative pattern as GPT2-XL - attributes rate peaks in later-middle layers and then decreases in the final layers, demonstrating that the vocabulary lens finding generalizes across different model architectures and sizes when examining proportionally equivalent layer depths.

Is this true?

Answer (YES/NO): NO